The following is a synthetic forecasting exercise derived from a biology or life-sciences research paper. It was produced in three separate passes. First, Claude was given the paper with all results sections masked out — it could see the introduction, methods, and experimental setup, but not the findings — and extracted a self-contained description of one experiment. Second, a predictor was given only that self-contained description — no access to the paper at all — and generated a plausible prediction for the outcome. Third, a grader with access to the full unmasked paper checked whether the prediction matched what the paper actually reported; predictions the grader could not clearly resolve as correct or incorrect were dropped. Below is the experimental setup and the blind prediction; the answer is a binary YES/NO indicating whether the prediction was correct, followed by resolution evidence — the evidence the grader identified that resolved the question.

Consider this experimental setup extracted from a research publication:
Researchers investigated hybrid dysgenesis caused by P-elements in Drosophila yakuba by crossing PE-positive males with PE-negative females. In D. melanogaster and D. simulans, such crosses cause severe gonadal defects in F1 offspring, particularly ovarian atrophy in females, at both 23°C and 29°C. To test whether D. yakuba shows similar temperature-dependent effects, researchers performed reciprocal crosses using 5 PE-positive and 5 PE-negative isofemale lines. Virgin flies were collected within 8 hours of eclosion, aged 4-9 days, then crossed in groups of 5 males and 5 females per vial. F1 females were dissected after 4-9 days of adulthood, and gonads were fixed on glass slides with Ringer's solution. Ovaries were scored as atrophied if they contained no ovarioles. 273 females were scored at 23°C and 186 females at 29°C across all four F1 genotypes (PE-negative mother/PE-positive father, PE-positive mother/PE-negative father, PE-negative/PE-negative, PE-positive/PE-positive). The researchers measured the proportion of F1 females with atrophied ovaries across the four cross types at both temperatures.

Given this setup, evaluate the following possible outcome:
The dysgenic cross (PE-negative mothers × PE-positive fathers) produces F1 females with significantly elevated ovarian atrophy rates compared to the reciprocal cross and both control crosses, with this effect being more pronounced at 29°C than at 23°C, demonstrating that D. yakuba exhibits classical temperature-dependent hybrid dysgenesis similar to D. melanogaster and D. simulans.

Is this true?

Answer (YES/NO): NO